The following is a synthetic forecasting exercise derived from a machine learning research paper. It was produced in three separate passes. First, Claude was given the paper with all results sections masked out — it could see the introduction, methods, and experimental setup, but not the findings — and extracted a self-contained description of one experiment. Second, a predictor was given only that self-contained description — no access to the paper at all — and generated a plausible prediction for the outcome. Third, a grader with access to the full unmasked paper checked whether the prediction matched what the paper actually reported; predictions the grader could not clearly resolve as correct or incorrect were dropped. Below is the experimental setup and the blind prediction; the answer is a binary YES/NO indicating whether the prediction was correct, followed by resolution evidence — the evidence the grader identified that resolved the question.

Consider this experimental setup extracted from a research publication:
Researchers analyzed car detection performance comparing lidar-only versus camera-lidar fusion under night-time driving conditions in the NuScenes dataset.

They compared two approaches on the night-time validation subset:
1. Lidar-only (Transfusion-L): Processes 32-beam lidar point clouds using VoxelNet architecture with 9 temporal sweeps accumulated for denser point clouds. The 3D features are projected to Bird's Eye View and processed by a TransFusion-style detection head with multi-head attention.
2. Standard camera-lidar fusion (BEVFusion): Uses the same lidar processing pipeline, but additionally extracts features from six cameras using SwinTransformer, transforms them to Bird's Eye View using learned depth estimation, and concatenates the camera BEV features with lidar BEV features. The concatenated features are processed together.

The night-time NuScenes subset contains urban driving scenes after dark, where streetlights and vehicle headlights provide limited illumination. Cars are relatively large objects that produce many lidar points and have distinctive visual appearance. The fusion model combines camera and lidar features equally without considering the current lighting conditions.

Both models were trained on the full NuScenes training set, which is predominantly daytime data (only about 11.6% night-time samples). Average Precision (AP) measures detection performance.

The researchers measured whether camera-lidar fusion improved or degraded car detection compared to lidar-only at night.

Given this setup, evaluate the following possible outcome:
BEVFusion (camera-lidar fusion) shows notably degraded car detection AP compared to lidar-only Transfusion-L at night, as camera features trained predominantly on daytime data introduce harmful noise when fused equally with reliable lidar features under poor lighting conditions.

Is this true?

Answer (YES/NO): YES